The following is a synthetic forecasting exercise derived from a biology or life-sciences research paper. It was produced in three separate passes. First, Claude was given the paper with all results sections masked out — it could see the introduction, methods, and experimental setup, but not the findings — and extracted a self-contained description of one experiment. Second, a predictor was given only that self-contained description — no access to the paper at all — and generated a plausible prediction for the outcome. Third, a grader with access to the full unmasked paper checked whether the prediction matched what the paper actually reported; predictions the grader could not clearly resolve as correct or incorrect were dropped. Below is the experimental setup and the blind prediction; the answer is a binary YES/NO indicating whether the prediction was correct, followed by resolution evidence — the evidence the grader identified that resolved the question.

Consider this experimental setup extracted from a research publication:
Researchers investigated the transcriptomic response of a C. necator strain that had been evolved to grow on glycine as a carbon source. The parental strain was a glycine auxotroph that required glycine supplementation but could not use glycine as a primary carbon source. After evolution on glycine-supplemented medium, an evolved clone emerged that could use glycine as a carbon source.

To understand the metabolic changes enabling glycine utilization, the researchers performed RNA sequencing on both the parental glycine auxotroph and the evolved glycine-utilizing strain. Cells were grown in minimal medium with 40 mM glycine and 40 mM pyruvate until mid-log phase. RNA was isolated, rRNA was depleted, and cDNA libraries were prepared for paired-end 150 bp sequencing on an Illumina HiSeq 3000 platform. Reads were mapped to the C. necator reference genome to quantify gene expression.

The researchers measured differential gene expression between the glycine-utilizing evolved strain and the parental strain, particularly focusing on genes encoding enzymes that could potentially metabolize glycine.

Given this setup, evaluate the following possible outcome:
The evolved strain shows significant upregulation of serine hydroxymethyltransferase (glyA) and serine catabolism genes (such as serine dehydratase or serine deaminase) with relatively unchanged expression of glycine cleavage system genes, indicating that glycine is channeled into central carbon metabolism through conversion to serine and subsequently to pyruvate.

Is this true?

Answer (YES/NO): NO